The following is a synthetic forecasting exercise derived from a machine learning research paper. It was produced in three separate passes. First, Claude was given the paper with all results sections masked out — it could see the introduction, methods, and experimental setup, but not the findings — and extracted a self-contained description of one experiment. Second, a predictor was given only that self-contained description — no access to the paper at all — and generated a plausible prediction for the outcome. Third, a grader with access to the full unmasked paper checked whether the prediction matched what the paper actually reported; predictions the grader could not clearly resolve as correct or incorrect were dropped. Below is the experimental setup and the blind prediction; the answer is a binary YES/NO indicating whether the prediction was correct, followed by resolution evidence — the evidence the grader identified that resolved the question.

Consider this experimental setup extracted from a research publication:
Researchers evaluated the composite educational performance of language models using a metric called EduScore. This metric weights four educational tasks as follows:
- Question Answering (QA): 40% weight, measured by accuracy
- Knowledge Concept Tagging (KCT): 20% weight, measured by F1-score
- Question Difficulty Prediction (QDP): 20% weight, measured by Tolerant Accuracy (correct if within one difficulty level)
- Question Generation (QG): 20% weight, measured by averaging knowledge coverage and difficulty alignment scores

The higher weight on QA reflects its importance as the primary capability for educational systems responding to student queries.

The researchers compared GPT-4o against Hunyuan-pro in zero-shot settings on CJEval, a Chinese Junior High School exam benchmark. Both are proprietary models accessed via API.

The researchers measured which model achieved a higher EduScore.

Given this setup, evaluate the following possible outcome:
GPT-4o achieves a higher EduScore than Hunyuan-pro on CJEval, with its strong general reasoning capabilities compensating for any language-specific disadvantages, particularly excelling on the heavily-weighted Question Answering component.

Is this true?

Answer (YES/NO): NO